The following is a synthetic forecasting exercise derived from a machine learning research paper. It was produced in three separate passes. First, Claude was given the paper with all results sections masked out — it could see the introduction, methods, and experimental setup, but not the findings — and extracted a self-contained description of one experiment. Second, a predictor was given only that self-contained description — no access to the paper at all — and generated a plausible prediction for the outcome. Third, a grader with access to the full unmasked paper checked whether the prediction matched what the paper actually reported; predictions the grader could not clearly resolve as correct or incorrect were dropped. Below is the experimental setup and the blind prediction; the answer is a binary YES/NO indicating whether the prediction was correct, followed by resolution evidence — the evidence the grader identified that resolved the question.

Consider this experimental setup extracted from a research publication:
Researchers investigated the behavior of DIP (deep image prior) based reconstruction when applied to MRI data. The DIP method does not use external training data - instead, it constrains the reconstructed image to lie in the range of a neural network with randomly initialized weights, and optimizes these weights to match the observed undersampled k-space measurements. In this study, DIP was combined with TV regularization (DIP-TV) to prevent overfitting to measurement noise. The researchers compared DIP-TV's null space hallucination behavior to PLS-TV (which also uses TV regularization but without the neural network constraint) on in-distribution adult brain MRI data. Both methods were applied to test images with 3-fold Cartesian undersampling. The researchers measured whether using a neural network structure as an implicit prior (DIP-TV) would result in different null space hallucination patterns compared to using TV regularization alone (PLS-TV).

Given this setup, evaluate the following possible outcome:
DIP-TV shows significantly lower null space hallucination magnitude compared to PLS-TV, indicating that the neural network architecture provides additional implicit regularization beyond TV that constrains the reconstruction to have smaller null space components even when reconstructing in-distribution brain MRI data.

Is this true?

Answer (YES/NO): NO